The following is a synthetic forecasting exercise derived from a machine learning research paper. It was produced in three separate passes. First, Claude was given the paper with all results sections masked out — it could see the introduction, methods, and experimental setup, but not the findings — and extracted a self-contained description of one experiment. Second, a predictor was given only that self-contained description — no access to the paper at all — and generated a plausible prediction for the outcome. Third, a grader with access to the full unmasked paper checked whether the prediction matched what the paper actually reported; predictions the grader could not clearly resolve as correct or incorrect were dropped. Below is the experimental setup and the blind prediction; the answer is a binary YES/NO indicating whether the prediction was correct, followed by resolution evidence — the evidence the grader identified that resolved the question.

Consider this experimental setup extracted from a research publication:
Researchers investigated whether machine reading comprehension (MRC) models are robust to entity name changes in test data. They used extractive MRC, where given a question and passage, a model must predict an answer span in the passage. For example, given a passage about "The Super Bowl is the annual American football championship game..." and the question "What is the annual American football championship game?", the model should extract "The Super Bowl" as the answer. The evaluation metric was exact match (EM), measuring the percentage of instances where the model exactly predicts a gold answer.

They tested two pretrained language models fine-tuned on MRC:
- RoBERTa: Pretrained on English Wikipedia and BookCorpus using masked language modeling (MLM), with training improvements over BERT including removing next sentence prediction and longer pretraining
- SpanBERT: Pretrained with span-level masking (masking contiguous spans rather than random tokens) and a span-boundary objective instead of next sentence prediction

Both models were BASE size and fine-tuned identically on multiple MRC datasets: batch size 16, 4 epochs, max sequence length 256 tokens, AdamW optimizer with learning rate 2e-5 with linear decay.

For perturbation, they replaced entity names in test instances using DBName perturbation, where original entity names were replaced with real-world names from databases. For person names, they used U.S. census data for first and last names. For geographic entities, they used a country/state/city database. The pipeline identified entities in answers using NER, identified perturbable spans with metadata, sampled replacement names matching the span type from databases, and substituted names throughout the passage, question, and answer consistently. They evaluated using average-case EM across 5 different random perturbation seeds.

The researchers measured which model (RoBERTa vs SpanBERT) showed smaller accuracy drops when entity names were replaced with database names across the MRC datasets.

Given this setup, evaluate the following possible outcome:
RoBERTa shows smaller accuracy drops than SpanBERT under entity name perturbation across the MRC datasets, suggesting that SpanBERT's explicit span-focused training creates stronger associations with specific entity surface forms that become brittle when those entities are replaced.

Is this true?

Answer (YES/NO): NO